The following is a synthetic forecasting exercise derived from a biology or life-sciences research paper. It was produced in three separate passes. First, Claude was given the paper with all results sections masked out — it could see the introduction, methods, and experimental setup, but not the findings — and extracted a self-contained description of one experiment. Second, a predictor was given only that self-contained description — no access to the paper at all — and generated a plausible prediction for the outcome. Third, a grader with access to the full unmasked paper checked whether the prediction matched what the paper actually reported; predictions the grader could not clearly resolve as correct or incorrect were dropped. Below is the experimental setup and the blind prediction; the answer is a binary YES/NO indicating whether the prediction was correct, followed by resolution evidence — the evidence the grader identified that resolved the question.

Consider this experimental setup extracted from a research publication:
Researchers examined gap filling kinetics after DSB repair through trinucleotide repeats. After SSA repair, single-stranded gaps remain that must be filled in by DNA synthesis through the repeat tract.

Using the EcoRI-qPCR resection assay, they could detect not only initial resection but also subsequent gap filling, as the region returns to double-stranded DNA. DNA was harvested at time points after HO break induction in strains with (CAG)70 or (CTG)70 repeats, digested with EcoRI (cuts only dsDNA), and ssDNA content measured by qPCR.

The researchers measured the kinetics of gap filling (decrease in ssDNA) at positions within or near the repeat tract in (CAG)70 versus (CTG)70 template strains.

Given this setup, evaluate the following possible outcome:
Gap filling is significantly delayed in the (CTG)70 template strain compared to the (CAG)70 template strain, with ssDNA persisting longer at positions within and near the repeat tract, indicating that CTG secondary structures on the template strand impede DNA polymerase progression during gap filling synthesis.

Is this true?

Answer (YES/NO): YES